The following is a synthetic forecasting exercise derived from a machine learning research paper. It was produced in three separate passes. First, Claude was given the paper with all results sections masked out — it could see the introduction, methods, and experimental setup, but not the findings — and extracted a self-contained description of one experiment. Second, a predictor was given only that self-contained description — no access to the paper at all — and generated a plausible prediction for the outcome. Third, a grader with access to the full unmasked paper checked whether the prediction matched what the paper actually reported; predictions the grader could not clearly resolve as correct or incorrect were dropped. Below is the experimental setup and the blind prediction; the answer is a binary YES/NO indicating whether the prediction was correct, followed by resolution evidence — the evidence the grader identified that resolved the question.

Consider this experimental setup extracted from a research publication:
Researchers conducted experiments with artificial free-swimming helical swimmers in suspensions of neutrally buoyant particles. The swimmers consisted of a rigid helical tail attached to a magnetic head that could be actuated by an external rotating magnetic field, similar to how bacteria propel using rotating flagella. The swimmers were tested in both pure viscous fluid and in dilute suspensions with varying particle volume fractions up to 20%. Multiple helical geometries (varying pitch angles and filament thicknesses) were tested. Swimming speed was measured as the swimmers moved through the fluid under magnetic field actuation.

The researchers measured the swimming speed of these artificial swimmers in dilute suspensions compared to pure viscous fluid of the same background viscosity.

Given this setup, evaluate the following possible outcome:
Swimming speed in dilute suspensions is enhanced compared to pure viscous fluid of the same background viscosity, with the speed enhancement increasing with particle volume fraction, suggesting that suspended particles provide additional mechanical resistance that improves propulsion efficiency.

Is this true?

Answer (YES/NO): NO